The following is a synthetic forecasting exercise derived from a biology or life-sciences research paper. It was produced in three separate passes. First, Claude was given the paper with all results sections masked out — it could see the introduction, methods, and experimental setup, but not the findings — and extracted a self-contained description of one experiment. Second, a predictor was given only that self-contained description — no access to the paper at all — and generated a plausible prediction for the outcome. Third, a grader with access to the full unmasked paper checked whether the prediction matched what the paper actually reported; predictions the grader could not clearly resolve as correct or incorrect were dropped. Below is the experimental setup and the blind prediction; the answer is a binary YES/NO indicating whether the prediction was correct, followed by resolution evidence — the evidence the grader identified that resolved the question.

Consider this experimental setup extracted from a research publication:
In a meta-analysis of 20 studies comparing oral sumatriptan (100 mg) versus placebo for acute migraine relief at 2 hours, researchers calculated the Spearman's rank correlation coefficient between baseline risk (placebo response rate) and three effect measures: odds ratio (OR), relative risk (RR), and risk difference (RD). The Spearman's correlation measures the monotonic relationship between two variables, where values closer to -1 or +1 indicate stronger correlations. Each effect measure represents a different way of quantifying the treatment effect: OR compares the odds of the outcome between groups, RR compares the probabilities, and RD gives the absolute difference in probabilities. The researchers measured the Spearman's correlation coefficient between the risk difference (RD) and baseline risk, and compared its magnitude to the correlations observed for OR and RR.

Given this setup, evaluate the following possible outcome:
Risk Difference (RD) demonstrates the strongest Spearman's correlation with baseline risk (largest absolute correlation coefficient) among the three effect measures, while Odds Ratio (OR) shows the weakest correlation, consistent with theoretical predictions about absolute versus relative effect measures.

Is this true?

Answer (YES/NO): NO